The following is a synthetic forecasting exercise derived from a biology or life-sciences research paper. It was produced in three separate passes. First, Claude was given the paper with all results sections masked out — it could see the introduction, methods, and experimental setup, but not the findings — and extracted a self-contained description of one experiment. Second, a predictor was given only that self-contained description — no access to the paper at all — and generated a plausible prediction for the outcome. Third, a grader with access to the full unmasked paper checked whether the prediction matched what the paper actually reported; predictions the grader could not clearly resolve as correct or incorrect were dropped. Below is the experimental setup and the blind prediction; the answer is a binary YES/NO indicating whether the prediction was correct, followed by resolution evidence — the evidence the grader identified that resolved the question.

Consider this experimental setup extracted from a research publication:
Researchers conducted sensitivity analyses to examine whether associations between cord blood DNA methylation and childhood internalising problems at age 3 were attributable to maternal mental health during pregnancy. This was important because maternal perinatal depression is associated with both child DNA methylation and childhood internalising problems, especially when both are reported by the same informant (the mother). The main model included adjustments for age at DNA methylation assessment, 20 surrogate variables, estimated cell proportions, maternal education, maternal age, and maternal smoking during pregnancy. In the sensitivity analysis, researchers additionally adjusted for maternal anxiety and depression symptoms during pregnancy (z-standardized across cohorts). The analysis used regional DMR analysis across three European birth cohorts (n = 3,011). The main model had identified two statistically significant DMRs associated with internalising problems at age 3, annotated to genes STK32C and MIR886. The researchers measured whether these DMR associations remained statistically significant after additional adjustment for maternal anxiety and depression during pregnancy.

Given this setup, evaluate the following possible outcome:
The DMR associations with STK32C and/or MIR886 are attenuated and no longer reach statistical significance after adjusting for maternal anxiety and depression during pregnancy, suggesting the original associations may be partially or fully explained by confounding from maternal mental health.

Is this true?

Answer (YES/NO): YES